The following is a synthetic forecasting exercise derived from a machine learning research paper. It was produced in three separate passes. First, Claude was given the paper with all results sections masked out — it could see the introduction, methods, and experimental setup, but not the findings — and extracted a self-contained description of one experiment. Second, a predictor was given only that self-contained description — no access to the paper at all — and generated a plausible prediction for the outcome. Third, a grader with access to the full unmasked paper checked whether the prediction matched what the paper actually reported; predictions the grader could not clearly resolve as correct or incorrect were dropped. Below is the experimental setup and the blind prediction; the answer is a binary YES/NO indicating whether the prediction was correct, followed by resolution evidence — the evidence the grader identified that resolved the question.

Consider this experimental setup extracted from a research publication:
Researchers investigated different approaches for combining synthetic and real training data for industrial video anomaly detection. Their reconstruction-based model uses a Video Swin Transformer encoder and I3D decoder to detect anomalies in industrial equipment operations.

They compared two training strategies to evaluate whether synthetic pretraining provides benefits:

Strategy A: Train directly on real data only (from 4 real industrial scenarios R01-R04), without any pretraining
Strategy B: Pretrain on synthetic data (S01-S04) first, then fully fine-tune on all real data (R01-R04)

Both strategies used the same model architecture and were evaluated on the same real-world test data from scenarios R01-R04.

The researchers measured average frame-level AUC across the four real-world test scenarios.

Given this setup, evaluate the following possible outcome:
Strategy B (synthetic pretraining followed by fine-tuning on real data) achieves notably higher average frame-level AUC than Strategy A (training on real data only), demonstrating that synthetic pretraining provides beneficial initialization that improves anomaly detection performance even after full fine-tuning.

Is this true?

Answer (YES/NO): NO